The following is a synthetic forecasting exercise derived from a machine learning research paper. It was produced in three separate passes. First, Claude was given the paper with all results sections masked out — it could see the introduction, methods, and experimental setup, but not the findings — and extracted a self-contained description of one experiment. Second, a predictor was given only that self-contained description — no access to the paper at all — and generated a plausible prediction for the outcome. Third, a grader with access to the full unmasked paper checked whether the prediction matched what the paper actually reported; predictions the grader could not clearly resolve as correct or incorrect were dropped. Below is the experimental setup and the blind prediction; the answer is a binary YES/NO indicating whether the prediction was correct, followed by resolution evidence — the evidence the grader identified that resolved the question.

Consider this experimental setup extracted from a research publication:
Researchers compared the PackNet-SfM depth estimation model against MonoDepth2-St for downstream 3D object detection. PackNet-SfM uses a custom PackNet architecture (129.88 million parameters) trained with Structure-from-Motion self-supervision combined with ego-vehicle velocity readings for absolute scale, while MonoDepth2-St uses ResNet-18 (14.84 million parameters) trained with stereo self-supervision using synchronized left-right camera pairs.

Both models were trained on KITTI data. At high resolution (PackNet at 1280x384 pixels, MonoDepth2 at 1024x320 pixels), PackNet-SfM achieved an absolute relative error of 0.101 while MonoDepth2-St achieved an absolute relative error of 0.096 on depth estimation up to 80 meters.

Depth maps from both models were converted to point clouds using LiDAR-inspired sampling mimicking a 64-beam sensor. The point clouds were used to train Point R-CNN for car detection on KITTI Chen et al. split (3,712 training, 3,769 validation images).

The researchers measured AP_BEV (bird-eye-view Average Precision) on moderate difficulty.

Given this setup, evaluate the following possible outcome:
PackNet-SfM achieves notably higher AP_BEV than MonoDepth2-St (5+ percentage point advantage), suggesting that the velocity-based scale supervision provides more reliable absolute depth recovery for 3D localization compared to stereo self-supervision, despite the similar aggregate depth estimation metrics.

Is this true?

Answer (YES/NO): NO